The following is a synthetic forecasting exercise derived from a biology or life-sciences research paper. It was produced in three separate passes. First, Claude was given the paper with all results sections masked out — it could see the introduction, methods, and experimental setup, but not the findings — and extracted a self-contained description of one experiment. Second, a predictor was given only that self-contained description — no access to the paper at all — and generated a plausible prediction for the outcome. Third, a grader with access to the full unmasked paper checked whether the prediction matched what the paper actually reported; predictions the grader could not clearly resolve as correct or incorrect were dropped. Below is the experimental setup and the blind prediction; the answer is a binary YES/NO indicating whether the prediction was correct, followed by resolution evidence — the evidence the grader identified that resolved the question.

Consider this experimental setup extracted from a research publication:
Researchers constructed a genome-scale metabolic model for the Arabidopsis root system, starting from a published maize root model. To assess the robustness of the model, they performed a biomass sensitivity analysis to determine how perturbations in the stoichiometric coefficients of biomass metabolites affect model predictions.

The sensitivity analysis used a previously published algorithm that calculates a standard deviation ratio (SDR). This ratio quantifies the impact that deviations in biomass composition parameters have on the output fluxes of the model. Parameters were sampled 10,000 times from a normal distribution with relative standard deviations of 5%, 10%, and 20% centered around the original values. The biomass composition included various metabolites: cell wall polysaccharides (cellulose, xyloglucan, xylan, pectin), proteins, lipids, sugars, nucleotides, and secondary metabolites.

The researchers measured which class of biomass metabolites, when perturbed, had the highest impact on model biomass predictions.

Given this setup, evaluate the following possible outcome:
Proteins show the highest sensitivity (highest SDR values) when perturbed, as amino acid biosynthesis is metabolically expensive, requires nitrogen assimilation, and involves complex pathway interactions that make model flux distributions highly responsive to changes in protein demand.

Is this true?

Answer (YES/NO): NO